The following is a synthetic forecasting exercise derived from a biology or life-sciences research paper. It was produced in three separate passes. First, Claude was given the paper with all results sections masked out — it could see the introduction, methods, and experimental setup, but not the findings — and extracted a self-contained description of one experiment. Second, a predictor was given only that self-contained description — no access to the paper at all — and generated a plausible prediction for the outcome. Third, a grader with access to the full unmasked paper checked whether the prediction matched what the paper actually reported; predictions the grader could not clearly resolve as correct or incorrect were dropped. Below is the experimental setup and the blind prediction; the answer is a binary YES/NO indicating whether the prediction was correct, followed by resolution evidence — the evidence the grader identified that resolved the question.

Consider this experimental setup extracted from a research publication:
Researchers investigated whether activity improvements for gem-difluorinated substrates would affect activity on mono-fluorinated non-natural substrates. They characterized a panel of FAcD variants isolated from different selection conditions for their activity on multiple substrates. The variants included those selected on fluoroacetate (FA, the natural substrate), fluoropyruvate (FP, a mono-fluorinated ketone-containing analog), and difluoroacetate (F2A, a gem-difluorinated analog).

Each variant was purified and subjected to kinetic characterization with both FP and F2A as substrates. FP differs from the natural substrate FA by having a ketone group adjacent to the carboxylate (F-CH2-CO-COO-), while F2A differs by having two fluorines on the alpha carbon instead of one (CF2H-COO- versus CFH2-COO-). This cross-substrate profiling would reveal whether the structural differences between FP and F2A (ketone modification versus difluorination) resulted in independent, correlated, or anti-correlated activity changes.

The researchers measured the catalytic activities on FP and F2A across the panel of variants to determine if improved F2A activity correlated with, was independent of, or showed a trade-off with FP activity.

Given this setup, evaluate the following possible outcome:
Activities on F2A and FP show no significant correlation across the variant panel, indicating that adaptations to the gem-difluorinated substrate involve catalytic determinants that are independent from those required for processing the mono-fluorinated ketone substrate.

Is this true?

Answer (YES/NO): NO